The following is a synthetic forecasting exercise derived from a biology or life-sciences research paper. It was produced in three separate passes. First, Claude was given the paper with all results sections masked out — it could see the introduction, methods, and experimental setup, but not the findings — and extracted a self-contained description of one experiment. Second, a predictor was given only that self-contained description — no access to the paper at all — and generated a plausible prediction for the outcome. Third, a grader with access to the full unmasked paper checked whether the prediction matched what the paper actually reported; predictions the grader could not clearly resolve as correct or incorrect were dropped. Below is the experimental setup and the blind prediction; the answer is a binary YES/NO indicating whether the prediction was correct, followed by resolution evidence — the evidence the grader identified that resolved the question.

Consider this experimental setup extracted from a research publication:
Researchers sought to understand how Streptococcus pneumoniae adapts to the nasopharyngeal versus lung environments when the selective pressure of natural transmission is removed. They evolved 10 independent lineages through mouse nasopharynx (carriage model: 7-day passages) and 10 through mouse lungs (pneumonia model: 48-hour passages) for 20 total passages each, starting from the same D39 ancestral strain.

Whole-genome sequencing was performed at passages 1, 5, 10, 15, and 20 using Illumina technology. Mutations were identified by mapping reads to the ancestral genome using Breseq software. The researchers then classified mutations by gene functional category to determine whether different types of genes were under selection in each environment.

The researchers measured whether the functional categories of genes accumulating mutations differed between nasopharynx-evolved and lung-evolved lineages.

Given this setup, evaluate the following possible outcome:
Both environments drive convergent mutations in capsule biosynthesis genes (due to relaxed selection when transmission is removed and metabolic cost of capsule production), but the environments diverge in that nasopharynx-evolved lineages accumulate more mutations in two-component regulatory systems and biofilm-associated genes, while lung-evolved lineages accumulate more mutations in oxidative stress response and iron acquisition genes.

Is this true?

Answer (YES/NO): NO